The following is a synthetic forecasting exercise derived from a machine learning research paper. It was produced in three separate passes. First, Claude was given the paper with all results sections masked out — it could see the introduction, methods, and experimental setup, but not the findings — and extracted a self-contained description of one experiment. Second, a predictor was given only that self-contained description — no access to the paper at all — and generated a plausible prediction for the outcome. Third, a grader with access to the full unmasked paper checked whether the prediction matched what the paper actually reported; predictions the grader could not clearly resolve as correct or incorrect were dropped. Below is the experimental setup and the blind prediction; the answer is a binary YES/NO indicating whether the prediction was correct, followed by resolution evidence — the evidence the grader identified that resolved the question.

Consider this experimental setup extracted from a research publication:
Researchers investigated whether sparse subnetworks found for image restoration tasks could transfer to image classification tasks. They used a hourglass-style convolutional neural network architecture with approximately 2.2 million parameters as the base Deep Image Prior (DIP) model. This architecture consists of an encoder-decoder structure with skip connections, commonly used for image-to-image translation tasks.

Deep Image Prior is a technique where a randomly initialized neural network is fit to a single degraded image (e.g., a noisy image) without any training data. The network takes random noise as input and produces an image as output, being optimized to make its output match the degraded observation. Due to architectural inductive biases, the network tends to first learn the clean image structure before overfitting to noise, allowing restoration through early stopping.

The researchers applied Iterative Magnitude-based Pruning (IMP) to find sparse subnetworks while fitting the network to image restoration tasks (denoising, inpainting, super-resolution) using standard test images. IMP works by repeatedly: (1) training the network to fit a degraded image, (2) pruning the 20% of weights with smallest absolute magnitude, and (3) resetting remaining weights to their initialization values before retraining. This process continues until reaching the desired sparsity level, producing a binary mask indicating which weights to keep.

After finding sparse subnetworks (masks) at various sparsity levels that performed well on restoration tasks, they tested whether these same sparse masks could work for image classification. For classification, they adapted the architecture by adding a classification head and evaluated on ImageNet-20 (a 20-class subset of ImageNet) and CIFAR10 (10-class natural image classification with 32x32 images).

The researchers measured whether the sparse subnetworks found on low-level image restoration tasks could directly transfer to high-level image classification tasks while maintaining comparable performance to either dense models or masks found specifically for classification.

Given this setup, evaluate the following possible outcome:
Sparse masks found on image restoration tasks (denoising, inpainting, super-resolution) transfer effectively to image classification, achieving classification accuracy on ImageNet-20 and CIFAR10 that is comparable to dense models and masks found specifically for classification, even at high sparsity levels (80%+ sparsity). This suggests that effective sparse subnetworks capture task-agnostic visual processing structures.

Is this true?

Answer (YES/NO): NO